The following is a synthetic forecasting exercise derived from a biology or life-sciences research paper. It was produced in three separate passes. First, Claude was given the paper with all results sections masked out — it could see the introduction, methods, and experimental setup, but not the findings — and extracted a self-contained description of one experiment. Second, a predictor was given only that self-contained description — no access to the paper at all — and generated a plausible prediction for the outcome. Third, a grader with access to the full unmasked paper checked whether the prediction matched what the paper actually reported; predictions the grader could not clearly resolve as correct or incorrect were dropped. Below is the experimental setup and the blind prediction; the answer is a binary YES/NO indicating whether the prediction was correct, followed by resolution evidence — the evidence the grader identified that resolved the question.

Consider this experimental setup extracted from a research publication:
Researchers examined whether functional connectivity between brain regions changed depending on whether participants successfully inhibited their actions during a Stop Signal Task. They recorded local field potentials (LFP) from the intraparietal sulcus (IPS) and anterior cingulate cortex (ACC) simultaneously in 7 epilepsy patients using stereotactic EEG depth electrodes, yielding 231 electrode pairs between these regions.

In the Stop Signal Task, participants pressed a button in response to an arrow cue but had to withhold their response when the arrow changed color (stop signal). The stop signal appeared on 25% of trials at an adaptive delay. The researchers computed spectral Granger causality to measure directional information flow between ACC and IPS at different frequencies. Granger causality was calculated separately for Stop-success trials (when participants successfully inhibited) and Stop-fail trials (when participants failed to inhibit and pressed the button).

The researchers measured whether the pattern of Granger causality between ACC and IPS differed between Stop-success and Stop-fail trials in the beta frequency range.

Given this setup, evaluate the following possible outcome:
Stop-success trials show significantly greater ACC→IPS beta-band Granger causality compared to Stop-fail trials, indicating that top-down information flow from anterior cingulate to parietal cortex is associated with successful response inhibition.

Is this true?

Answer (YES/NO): NO